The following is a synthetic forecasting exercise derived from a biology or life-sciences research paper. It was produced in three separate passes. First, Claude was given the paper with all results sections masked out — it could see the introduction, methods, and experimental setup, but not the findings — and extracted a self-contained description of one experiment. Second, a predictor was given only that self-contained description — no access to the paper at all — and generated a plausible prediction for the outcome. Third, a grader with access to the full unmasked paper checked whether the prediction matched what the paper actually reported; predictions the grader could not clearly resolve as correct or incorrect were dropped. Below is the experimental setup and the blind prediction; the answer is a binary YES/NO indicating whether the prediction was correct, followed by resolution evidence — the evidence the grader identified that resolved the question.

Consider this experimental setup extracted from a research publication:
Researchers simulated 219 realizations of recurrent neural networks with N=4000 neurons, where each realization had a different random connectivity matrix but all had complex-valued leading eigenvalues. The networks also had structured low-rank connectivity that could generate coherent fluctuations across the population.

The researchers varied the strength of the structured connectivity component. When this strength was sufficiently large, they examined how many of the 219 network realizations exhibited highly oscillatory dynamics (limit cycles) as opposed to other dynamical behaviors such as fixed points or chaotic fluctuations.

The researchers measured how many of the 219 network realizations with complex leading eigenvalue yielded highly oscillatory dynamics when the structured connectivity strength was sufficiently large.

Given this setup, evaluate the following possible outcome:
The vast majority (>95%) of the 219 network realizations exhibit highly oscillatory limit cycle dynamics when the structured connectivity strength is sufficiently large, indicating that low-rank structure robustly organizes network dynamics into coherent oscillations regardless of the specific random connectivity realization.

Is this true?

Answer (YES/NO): YES